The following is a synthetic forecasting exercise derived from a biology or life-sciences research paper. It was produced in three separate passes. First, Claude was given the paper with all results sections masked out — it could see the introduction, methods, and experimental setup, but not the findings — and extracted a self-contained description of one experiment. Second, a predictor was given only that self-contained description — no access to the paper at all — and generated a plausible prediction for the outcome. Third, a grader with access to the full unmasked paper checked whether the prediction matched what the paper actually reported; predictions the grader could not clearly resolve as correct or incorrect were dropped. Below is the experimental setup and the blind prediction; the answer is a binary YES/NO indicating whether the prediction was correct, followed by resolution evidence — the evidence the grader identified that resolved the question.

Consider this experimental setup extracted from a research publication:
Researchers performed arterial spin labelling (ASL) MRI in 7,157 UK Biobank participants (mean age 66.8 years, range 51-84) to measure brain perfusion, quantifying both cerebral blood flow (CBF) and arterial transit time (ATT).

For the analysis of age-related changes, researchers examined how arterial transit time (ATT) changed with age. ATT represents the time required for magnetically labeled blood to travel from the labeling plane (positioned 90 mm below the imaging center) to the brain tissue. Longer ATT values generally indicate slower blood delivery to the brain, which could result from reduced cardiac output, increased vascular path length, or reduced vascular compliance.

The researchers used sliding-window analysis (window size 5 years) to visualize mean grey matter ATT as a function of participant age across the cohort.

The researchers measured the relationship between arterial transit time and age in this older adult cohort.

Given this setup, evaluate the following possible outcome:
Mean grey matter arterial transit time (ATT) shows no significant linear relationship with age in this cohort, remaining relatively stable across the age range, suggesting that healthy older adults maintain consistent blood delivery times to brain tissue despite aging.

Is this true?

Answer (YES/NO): NO